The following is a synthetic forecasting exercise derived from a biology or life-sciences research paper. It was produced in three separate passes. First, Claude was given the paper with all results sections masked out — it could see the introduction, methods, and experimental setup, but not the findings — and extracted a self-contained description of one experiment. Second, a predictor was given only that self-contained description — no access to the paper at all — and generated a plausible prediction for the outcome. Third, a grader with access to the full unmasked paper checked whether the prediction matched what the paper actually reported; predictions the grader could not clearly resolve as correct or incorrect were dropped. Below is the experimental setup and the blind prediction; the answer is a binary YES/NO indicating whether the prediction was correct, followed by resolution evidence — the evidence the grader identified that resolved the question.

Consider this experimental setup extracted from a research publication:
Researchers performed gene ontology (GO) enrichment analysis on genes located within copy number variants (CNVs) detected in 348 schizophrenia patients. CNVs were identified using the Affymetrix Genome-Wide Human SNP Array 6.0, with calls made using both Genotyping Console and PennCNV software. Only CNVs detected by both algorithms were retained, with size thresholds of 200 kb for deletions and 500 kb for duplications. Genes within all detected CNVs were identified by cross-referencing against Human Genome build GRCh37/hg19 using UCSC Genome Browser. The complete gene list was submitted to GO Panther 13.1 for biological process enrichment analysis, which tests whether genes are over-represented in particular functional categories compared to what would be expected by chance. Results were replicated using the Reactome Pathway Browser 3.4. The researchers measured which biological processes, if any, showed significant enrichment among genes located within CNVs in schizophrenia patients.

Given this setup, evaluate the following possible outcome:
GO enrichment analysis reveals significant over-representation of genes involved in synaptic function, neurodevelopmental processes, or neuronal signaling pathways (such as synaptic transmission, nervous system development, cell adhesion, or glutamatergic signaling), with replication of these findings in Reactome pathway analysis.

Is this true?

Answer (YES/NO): NO